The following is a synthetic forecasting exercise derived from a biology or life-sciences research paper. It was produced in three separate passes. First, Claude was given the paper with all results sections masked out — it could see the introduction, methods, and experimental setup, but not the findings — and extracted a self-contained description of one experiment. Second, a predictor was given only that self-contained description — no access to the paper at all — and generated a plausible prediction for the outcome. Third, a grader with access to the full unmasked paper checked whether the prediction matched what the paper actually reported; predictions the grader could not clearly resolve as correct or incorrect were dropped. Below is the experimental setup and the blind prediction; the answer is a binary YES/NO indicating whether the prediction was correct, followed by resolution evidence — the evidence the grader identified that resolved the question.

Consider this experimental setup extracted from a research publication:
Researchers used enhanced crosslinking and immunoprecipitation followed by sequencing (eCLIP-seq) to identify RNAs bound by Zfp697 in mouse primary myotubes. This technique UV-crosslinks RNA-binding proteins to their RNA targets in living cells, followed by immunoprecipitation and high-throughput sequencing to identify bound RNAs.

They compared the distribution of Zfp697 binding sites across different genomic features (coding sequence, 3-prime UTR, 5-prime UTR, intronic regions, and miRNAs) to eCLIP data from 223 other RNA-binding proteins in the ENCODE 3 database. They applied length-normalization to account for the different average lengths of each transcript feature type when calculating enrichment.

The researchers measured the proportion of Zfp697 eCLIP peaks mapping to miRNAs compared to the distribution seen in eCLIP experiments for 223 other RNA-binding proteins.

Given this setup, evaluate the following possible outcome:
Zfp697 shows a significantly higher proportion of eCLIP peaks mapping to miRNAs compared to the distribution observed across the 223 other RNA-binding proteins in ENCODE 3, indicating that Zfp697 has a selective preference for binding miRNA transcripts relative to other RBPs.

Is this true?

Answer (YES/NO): YES